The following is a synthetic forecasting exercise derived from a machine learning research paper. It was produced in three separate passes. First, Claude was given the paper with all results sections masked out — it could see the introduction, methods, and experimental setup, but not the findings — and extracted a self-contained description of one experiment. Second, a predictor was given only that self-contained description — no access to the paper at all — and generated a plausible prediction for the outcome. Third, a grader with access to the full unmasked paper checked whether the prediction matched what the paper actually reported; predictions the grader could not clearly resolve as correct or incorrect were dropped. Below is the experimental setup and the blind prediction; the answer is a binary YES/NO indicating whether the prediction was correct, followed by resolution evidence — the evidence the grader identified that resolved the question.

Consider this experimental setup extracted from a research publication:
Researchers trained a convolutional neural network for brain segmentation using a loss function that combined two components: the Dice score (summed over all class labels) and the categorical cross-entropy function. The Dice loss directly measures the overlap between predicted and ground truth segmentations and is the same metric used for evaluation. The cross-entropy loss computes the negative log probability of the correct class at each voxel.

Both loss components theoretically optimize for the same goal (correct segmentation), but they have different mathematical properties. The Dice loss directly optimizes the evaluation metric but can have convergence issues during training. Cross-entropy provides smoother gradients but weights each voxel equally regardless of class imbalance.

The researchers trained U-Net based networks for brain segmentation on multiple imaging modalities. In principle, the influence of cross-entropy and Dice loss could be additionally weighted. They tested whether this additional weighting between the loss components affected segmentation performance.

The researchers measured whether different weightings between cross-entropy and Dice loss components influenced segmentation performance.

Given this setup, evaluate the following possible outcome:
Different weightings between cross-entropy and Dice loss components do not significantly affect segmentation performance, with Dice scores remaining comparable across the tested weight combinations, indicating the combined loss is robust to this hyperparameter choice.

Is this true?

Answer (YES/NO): YES